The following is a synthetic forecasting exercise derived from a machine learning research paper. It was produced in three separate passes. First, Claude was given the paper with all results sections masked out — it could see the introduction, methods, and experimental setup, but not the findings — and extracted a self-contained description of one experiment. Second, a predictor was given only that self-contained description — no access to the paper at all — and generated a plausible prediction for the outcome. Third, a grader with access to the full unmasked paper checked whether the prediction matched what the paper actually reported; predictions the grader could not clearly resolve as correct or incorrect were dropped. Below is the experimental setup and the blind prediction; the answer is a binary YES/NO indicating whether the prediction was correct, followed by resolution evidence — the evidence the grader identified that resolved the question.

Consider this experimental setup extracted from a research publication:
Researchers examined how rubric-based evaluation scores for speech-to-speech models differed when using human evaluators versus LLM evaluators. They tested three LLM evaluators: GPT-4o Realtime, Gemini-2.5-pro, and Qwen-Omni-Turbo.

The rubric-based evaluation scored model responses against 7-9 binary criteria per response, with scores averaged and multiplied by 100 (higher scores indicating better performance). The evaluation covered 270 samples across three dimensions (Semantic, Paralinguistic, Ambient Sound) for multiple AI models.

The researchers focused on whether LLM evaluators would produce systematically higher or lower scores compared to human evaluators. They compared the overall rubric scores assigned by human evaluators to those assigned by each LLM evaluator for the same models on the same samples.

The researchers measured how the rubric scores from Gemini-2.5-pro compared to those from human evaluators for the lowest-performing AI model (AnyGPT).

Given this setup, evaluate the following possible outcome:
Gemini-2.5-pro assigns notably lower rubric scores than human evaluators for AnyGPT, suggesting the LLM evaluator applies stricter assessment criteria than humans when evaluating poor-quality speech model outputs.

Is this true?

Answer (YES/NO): YES